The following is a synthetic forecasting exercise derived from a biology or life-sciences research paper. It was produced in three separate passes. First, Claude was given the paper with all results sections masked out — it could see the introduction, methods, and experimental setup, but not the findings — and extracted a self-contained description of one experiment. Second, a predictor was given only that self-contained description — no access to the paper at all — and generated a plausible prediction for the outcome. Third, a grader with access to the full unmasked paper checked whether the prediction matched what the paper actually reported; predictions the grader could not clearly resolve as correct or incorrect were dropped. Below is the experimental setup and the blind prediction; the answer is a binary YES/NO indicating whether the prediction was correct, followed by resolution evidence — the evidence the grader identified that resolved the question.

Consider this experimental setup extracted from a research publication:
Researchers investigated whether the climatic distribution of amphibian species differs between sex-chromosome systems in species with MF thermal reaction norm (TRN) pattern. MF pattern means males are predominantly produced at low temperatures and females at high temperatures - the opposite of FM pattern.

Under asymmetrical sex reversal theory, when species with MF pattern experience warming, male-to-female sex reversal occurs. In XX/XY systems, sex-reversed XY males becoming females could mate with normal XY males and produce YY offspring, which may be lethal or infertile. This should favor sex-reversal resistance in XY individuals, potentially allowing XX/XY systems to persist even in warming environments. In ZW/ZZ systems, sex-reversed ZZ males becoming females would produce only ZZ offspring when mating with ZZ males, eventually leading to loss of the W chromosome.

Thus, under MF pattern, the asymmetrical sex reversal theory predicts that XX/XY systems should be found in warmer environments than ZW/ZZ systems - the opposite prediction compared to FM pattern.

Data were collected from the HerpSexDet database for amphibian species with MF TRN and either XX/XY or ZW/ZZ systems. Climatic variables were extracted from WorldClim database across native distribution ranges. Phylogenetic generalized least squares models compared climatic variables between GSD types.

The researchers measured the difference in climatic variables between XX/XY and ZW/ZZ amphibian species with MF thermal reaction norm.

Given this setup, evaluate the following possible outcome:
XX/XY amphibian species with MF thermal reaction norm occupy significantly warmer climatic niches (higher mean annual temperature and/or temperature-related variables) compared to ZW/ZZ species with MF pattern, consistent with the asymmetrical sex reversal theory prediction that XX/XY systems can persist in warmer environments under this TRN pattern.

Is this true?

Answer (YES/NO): YES